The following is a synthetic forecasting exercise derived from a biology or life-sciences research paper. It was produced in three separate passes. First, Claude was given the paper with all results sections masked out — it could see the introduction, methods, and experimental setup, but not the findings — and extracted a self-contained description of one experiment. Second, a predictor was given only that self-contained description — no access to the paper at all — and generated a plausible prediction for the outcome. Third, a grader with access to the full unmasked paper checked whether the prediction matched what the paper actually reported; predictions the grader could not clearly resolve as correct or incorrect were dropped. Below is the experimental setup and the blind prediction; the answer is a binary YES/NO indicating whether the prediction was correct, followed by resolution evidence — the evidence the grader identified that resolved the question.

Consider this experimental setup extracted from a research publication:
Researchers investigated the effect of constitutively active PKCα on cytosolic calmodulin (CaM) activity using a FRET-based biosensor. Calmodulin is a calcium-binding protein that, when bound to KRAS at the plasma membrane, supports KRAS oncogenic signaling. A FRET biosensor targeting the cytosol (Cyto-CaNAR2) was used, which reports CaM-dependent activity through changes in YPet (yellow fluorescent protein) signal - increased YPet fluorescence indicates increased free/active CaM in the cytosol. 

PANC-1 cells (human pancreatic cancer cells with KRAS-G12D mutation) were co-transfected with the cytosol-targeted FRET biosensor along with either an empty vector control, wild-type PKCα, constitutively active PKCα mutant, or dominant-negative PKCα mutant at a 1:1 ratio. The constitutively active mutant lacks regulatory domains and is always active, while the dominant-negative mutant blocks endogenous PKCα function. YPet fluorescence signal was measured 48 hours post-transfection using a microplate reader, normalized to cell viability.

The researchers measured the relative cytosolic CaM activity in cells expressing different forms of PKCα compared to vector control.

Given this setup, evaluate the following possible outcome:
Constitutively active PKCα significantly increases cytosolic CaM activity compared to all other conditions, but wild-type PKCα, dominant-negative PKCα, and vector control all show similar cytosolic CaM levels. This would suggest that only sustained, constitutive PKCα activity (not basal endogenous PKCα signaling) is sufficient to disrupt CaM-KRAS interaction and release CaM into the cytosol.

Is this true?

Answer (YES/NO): NO